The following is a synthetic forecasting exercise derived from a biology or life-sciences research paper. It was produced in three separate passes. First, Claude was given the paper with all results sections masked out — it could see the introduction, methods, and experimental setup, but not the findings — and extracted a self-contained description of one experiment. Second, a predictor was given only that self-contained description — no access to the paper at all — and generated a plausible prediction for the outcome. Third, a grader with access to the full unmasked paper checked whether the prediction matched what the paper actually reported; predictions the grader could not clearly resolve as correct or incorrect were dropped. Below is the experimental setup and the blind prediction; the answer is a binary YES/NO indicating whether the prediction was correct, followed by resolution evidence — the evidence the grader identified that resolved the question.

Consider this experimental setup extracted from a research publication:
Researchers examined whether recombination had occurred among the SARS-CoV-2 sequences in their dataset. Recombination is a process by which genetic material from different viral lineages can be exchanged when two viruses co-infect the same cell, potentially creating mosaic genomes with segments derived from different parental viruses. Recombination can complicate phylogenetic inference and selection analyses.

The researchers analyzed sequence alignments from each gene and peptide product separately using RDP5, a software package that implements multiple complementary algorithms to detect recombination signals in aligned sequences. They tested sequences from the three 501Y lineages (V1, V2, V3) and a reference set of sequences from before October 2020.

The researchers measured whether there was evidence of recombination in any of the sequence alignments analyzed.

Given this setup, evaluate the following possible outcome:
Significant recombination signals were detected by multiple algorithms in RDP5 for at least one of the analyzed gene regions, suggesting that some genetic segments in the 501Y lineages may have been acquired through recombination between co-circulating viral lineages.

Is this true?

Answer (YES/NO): NO